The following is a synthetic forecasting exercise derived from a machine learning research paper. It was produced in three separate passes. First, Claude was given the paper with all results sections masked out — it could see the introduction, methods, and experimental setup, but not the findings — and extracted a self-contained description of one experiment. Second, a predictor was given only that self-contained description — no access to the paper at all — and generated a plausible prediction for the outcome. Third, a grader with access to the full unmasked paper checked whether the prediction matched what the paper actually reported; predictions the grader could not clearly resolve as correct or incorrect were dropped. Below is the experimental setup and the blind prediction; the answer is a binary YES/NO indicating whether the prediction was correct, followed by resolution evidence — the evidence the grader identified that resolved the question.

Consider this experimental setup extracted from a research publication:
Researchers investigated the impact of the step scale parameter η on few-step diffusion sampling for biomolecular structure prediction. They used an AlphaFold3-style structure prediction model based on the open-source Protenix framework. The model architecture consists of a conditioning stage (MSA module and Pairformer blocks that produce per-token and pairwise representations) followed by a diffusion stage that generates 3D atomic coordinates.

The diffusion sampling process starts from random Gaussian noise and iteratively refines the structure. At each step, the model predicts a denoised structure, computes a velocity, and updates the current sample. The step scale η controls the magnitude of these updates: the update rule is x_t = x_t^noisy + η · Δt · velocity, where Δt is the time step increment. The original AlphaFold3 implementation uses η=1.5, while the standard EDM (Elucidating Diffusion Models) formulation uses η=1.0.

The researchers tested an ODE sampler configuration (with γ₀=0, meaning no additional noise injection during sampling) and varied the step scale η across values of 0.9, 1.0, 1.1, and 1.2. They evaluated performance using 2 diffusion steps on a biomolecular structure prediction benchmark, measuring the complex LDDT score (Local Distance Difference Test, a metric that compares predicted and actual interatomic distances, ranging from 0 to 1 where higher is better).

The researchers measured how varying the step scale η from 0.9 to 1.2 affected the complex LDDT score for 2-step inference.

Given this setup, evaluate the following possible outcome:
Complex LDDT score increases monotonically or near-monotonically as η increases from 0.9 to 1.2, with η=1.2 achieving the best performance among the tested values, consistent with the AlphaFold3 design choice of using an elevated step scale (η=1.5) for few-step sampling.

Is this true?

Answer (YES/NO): NO